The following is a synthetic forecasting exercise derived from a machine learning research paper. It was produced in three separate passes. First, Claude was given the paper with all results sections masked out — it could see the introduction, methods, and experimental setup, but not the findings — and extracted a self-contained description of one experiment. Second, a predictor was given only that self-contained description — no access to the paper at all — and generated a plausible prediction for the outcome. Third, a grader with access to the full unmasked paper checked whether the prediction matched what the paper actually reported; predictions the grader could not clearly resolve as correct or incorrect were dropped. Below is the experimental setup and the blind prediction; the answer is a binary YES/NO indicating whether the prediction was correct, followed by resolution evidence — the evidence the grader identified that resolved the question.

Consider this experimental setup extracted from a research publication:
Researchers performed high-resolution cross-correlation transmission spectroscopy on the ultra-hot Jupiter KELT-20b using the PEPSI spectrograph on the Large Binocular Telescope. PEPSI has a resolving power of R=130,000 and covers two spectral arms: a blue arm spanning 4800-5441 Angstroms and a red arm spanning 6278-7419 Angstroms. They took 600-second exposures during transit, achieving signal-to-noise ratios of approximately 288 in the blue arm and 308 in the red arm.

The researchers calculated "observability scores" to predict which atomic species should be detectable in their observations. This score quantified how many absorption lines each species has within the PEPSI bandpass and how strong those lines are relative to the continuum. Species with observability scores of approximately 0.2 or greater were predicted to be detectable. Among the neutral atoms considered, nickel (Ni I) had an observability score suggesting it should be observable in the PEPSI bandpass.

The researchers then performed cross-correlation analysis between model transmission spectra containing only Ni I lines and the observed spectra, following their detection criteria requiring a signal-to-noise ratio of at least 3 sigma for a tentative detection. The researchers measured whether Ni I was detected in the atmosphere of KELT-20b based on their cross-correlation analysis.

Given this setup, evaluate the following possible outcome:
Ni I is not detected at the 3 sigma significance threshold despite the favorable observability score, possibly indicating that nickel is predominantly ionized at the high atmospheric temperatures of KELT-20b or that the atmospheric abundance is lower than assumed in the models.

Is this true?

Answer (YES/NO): YES